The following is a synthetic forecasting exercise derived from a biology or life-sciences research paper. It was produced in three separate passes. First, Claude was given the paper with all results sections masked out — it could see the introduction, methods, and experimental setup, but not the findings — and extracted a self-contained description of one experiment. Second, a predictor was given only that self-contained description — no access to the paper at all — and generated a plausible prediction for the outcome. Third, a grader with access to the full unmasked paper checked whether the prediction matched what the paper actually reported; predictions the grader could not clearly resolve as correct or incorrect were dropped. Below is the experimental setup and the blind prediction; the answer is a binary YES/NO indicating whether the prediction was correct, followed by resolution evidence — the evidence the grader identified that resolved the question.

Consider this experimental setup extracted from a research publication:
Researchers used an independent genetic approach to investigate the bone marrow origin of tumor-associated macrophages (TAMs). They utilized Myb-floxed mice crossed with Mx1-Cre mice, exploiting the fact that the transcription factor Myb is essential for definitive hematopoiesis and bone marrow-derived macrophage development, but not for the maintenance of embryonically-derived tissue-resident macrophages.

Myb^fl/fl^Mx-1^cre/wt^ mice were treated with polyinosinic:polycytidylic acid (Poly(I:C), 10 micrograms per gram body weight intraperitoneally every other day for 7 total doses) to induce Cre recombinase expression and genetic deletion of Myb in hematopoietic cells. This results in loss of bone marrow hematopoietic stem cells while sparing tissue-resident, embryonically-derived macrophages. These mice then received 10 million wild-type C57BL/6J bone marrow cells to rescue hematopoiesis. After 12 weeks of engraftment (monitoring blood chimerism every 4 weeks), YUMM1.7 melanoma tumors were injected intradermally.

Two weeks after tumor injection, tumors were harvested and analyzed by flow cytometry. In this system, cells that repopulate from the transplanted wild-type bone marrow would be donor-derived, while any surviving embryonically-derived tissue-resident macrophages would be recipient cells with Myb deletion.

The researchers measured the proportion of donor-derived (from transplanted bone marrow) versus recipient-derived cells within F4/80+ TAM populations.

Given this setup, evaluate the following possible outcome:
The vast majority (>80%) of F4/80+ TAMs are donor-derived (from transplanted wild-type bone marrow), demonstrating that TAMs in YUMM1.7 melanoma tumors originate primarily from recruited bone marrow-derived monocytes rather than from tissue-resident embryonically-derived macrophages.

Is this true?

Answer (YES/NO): YES